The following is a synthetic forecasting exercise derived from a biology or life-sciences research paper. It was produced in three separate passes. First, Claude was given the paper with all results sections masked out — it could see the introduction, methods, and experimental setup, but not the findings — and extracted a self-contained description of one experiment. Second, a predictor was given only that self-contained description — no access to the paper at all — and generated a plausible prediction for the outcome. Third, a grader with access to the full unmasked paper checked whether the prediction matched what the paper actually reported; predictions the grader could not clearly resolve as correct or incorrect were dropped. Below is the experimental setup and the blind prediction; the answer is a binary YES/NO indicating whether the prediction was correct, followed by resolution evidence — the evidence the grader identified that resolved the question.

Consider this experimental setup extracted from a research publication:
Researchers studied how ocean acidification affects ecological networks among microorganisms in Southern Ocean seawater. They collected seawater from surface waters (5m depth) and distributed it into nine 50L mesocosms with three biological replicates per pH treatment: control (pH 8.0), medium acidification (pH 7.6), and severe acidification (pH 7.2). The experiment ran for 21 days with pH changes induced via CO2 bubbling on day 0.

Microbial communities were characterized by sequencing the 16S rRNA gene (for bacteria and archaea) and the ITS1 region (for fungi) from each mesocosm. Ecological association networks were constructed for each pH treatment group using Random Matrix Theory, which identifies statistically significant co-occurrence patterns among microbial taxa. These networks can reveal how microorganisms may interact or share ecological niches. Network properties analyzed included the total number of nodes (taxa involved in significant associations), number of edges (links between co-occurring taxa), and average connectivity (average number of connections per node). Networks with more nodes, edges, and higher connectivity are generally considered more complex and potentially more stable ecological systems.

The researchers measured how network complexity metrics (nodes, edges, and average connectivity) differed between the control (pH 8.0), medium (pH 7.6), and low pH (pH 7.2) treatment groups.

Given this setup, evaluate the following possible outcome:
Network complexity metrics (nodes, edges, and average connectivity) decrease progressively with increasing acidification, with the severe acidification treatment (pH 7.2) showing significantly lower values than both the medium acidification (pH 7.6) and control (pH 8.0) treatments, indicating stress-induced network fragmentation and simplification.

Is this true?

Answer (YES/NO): NO